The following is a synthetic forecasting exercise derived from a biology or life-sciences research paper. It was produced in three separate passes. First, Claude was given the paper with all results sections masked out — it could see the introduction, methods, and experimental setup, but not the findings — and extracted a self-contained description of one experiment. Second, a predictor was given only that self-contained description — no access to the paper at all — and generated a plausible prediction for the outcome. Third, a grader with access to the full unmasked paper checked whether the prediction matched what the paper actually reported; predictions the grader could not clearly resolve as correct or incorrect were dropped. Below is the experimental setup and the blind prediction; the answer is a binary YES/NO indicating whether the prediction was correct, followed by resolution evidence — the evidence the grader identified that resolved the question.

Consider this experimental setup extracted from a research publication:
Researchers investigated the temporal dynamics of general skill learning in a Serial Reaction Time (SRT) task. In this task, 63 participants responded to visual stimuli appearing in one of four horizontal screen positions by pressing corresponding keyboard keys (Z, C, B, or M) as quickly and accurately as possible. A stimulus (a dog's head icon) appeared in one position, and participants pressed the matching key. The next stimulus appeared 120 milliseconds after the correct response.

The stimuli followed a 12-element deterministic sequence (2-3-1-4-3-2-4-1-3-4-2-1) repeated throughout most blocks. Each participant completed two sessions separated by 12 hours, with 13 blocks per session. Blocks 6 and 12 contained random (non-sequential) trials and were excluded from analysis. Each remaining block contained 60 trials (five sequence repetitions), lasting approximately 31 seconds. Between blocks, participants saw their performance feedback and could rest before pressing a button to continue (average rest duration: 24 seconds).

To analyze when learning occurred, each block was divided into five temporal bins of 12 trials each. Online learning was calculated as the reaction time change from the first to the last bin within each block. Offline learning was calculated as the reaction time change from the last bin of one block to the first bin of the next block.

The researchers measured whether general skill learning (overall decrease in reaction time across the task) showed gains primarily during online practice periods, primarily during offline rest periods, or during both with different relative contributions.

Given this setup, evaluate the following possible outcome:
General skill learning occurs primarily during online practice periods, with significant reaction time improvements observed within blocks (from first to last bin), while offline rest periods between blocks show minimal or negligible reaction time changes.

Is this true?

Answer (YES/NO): NO